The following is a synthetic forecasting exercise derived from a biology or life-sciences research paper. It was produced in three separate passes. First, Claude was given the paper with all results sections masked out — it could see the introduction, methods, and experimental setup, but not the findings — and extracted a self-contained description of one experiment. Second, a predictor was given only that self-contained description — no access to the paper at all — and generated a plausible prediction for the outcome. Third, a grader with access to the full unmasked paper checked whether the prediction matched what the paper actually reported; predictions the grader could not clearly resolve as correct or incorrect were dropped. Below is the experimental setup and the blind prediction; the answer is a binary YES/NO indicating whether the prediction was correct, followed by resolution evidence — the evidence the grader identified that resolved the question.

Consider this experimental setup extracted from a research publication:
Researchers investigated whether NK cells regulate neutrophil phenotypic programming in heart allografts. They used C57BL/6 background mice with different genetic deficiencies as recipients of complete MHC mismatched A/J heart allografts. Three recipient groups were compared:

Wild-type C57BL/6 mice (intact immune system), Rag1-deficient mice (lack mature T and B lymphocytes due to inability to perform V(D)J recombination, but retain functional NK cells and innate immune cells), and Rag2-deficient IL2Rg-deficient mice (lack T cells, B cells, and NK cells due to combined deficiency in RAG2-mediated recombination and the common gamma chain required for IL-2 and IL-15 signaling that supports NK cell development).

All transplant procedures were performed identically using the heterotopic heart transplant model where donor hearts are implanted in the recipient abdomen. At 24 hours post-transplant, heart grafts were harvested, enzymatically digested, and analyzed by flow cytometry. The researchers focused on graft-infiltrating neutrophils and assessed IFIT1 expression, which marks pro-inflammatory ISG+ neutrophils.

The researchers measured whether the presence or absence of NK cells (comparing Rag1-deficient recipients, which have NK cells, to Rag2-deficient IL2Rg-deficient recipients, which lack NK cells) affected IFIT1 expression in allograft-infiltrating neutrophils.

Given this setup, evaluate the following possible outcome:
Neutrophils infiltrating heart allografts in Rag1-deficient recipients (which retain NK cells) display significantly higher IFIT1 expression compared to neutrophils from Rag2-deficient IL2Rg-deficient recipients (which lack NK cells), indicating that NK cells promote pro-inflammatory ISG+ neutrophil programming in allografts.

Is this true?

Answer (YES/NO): YES